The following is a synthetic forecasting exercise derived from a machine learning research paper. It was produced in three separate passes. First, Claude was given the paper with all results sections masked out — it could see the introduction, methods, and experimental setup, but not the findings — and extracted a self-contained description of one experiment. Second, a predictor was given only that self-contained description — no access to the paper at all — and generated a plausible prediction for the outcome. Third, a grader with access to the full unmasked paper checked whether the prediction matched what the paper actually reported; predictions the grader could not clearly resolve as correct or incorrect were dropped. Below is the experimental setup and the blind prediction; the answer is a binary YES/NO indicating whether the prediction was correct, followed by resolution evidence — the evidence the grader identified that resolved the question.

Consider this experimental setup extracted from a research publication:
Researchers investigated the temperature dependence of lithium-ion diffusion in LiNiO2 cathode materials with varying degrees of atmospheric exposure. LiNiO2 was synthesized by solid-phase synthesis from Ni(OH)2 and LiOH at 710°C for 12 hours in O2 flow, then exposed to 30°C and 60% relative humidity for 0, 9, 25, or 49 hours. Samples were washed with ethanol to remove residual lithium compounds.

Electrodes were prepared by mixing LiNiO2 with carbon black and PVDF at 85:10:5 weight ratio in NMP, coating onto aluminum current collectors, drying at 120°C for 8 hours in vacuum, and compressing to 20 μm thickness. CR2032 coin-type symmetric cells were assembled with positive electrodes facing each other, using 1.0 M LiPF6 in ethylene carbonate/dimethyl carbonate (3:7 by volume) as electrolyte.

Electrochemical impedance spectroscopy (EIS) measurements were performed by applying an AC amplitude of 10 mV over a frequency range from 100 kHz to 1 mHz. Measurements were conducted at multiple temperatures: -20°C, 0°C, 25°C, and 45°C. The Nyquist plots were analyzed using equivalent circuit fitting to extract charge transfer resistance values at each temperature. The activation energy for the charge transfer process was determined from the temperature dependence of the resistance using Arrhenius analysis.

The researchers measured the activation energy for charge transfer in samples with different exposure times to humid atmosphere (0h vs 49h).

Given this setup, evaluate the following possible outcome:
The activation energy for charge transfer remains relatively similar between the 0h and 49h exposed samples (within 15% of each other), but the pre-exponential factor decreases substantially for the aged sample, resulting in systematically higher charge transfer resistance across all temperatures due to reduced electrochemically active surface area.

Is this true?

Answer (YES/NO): NO